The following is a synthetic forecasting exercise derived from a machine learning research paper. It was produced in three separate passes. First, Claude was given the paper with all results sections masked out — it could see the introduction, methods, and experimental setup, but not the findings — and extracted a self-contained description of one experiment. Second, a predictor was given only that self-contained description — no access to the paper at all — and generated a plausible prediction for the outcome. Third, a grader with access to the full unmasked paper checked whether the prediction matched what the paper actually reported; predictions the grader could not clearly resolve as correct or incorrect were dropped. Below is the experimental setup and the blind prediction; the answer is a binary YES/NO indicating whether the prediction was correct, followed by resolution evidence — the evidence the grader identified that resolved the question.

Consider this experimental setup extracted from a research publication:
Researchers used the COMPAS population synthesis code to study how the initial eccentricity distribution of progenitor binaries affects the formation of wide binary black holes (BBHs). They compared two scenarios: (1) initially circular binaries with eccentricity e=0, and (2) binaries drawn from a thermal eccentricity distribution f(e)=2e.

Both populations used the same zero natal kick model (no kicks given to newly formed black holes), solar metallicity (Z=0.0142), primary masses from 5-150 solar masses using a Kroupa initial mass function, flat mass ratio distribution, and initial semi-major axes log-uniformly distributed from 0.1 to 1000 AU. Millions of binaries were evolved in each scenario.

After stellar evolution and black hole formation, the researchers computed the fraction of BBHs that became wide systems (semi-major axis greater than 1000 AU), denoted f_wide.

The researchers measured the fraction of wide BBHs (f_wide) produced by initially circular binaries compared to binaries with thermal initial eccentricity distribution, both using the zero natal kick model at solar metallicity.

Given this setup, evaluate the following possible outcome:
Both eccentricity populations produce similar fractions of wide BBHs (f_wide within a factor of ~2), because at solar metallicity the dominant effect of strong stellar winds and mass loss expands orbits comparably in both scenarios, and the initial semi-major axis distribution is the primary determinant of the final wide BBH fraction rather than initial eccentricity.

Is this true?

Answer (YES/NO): YES